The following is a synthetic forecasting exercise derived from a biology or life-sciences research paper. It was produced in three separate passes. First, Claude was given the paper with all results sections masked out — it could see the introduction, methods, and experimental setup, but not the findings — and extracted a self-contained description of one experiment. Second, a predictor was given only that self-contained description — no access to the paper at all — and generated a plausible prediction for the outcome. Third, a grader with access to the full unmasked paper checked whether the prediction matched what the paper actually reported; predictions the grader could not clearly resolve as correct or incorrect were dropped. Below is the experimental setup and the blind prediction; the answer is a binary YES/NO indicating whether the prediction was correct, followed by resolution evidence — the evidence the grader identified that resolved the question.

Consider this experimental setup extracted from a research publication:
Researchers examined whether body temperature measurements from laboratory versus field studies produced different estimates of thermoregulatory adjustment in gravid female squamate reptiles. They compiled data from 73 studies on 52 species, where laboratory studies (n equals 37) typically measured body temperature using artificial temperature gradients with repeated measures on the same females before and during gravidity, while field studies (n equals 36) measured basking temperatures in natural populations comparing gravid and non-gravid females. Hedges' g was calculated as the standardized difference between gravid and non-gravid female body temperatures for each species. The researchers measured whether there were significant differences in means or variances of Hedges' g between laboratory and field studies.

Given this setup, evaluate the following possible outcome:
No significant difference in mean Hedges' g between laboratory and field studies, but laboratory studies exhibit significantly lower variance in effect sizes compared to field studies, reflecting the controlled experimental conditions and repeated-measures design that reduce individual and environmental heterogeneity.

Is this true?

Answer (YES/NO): NO